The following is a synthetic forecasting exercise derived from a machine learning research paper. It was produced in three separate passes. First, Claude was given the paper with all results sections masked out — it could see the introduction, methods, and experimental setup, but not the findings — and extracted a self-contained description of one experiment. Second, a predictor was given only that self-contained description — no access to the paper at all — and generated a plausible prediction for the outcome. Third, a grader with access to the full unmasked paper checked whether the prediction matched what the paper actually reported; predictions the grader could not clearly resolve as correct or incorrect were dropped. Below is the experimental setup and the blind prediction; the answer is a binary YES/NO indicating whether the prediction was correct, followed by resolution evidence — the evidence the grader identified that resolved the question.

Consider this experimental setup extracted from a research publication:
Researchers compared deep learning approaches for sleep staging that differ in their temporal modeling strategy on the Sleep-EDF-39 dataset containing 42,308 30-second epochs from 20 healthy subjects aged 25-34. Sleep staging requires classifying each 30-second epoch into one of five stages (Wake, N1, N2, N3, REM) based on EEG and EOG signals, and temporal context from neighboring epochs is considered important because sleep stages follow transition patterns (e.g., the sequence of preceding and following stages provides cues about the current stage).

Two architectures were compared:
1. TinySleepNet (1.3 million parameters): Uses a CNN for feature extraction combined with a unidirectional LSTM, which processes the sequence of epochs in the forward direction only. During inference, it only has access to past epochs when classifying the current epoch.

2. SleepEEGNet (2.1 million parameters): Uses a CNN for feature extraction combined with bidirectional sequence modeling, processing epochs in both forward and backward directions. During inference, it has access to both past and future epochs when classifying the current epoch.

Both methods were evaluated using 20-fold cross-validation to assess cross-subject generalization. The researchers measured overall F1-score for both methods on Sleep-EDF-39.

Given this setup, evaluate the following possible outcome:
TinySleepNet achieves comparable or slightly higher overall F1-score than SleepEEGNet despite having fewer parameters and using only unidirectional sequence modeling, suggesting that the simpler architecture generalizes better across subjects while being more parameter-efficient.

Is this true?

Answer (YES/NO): YES